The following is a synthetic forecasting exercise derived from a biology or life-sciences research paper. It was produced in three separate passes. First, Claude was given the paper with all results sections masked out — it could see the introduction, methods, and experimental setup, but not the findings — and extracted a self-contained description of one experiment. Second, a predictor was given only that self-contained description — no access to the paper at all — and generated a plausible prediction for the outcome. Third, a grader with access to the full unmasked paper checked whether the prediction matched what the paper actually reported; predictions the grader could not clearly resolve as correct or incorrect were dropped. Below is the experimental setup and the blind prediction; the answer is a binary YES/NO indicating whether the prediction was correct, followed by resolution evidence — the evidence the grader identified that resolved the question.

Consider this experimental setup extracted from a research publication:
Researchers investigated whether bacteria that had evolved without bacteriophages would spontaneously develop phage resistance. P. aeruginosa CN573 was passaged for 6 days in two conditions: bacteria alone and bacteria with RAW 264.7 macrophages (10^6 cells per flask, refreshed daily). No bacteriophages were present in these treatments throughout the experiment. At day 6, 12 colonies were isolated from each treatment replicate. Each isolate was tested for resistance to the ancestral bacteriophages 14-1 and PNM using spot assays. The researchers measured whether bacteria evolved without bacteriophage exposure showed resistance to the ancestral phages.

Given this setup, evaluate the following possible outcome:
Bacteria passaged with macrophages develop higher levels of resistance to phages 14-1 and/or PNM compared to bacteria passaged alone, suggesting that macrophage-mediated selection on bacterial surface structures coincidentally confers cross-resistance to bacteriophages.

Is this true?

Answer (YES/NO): NO